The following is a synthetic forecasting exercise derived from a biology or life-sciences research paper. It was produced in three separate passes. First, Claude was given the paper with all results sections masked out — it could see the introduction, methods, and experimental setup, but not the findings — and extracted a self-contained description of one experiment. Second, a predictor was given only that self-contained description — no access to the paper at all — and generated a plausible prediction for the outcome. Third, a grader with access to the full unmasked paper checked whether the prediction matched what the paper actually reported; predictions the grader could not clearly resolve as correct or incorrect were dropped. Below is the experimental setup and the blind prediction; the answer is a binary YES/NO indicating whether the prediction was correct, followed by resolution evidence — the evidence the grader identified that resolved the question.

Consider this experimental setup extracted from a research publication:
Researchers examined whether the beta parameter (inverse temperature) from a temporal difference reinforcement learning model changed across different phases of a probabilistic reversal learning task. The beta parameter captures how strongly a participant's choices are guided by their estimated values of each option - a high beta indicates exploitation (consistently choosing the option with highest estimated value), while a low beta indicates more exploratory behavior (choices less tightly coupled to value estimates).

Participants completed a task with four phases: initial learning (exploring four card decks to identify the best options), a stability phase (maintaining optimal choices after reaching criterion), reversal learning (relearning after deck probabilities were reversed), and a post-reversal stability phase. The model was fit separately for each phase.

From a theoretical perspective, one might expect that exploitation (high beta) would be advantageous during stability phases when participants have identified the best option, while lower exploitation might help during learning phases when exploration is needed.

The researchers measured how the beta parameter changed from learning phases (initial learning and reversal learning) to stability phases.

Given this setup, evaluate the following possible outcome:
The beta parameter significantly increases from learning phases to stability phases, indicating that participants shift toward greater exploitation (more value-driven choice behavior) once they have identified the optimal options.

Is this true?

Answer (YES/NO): NO